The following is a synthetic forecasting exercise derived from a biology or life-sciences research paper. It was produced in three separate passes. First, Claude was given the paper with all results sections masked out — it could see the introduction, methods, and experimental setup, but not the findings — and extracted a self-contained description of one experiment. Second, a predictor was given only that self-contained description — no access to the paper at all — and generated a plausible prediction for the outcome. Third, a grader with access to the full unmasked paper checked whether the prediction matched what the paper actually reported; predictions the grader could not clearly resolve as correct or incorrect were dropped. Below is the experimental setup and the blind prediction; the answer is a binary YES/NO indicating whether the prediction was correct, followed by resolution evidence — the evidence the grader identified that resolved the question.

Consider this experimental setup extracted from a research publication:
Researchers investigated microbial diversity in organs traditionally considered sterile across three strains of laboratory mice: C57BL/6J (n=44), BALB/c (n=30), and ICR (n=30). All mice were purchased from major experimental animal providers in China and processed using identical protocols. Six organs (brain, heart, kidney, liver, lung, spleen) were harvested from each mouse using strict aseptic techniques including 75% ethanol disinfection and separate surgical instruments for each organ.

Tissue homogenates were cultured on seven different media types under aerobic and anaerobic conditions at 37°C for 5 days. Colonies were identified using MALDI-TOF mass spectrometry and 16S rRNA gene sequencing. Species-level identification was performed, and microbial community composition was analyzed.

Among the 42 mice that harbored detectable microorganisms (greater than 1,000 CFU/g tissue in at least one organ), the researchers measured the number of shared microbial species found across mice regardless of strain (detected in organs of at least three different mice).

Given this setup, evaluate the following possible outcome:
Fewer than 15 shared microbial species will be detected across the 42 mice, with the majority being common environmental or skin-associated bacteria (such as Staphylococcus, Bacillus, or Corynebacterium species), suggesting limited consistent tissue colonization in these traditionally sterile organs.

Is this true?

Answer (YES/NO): NO